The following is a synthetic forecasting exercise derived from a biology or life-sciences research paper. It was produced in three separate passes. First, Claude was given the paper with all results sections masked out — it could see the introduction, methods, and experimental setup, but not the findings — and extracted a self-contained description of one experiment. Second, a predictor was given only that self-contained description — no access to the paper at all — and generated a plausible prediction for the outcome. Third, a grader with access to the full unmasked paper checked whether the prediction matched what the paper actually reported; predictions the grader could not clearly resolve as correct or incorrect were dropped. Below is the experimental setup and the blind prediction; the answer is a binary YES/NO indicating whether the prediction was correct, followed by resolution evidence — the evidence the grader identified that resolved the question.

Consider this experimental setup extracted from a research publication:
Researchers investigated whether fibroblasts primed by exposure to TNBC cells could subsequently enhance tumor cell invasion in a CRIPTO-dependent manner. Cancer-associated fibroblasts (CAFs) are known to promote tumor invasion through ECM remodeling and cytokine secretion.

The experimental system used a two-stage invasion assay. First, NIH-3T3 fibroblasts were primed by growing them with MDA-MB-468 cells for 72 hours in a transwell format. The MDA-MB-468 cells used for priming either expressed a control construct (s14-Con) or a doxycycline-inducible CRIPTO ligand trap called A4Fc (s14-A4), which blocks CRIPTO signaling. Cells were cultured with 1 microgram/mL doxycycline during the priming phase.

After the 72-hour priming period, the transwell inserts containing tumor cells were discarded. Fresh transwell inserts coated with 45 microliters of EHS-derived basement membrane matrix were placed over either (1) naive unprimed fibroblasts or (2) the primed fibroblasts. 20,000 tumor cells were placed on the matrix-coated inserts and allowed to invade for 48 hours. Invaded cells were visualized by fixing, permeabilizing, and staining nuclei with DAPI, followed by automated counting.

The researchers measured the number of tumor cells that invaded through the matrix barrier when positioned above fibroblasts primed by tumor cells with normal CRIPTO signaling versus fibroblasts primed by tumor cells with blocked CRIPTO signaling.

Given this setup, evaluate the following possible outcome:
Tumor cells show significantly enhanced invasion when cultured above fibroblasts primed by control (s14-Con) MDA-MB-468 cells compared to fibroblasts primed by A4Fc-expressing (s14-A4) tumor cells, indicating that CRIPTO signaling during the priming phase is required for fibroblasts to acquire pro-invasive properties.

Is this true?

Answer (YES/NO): YES